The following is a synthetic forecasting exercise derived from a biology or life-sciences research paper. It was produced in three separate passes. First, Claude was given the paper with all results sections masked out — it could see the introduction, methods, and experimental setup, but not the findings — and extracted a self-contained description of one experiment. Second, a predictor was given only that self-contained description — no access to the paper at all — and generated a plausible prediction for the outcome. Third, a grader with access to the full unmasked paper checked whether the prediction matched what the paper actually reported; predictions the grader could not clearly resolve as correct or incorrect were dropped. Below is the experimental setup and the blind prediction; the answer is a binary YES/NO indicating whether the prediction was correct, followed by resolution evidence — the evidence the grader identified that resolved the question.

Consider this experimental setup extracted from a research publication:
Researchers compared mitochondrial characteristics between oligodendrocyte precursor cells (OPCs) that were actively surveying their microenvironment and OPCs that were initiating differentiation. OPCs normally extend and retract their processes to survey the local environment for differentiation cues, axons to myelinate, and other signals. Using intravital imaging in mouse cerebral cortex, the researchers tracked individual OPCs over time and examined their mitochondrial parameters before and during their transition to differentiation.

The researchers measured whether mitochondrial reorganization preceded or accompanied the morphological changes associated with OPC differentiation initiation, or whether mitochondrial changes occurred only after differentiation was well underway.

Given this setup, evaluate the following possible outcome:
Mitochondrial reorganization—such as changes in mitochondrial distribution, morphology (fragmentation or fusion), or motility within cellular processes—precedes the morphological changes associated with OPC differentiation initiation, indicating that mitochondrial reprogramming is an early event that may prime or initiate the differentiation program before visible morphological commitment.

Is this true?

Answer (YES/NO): NO